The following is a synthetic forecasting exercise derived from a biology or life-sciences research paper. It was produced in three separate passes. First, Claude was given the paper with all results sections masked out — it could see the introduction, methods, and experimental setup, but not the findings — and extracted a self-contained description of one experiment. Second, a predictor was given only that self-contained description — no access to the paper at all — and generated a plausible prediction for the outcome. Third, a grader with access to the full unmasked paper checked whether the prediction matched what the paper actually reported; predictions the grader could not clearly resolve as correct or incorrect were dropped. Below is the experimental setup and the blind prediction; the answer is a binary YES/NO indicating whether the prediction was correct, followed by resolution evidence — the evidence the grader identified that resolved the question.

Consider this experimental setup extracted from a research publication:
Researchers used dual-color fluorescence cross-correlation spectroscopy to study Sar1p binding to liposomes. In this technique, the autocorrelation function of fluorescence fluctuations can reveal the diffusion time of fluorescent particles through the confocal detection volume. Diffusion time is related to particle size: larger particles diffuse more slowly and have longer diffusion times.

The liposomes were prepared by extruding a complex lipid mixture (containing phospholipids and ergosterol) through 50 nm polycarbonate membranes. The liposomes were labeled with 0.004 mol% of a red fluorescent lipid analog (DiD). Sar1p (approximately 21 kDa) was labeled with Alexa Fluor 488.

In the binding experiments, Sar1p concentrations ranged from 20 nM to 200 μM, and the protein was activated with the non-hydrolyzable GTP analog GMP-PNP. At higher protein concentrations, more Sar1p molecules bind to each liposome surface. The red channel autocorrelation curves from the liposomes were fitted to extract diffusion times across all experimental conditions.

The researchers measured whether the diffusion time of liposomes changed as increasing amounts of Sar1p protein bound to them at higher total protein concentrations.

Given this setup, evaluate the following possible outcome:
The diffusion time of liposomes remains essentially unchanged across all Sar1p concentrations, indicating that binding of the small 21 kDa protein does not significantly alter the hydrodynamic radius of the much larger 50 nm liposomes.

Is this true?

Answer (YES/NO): NO